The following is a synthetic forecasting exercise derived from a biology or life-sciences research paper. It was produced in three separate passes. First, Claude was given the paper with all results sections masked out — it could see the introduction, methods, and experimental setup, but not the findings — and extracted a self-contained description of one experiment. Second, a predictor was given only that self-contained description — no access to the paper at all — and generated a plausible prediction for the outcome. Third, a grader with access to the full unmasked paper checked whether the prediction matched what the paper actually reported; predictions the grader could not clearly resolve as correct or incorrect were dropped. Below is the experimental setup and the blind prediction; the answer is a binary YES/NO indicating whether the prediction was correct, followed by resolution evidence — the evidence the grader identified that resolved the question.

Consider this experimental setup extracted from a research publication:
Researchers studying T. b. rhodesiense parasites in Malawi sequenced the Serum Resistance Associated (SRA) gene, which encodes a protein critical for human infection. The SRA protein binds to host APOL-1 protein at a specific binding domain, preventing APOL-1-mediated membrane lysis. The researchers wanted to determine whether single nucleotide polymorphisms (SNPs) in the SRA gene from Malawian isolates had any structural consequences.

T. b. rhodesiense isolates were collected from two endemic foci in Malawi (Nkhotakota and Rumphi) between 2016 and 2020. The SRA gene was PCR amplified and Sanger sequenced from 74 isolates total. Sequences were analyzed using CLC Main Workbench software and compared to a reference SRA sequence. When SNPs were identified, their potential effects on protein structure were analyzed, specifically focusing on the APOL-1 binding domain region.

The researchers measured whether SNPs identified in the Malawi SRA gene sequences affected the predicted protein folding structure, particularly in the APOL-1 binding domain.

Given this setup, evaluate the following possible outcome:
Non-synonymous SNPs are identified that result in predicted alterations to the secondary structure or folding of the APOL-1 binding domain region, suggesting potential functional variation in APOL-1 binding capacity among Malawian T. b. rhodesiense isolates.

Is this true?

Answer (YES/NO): YES